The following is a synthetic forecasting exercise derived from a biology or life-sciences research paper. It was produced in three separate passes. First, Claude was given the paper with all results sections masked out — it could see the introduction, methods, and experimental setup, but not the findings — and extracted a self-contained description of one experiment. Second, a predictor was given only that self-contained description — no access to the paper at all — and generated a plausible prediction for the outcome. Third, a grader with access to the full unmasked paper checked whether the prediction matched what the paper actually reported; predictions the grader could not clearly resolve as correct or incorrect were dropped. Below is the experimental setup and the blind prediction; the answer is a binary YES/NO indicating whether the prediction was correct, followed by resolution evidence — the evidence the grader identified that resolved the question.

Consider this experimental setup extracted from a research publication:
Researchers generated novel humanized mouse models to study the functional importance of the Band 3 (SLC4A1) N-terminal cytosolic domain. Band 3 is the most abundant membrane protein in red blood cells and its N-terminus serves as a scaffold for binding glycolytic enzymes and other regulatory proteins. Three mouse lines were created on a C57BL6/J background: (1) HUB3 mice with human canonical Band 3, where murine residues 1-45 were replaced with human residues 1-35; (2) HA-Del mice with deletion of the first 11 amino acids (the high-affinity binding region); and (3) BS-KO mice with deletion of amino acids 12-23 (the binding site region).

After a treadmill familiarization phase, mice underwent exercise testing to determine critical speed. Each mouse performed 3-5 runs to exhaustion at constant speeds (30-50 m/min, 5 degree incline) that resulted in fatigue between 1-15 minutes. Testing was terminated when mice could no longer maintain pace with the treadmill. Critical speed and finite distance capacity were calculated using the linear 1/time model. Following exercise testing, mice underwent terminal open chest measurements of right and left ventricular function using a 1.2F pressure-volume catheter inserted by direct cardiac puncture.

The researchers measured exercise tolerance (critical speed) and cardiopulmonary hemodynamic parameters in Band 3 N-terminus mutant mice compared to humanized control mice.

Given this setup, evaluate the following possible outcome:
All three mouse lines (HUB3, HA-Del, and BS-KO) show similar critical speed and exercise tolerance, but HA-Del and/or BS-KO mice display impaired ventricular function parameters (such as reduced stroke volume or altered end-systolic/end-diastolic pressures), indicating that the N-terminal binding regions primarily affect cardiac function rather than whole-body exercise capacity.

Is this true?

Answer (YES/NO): NO